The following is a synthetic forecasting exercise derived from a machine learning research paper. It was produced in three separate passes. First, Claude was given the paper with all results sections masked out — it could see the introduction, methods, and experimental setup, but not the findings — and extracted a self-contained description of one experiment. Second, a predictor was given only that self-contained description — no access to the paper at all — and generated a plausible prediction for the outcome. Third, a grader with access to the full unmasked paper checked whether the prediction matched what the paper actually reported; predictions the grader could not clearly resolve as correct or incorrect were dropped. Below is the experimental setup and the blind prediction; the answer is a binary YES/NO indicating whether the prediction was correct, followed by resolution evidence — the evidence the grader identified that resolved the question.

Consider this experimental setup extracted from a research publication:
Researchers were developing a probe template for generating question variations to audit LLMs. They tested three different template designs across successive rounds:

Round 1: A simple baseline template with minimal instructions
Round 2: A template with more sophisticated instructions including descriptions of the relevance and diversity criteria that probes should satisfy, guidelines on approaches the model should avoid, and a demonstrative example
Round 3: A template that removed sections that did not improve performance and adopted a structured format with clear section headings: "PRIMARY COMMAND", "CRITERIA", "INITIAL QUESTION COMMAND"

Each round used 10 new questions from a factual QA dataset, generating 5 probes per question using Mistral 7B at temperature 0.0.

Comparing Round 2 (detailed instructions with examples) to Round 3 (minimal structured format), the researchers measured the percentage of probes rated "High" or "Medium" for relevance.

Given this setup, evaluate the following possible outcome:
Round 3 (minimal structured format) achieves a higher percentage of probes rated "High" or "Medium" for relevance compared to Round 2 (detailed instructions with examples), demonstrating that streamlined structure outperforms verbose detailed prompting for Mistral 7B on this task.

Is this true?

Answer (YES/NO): YES